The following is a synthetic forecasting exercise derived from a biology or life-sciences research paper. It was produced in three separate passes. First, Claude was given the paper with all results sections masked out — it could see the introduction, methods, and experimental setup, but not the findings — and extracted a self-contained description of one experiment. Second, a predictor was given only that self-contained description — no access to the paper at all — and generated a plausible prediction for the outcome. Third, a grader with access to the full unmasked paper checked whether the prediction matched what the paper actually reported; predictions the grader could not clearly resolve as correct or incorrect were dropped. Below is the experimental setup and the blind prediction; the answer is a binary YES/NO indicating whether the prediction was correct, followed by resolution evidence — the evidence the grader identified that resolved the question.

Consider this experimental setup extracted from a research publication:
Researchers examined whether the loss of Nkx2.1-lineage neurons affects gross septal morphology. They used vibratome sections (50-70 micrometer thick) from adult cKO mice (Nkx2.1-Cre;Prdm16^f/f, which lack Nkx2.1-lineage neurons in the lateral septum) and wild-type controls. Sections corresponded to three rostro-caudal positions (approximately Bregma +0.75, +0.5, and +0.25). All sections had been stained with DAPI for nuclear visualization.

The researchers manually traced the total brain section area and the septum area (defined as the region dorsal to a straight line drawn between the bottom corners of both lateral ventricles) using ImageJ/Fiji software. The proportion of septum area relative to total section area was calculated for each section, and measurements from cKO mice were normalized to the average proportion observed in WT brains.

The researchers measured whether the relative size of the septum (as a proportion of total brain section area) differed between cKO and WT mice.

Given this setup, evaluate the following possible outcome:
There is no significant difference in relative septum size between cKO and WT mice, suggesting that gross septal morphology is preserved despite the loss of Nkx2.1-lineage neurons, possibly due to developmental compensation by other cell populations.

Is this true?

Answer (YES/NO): NO